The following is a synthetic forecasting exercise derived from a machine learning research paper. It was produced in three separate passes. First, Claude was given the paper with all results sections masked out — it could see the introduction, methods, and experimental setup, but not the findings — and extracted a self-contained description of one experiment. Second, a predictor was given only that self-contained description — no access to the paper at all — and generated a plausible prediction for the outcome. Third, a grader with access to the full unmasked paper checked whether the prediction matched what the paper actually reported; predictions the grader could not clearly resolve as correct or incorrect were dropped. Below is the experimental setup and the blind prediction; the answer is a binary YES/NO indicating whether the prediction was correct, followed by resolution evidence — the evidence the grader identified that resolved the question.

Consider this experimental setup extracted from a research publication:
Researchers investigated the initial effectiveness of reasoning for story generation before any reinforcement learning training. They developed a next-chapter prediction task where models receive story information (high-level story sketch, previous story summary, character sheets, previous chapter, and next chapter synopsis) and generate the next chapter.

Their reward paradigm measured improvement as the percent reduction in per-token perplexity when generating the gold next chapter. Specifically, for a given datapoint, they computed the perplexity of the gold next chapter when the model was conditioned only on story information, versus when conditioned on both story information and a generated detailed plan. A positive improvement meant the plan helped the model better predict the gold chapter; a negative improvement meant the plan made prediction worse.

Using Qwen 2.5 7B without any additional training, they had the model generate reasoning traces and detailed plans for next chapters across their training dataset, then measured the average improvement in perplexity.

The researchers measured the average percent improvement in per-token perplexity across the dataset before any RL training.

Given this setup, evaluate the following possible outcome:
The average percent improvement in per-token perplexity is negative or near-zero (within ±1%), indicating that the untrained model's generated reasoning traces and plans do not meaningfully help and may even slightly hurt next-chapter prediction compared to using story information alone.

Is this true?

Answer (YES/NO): YES